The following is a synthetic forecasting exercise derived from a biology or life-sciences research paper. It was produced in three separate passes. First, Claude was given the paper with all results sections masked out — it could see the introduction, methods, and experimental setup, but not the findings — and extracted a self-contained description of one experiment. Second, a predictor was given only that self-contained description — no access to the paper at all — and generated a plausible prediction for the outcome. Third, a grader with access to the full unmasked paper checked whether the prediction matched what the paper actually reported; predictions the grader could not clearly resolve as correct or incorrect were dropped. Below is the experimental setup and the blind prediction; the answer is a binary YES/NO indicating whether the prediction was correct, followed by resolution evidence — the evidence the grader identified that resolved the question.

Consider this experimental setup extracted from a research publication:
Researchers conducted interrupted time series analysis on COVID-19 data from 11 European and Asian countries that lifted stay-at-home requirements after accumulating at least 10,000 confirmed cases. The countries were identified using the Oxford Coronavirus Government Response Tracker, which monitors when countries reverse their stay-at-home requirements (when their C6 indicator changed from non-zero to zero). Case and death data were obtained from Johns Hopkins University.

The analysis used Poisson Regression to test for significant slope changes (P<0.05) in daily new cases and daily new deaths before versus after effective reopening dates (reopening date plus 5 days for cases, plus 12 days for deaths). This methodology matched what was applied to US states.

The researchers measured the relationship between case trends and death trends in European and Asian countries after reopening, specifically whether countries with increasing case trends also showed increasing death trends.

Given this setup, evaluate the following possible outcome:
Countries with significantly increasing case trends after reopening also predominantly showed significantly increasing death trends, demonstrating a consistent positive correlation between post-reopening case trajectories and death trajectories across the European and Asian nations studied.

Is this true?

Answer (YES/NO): NO